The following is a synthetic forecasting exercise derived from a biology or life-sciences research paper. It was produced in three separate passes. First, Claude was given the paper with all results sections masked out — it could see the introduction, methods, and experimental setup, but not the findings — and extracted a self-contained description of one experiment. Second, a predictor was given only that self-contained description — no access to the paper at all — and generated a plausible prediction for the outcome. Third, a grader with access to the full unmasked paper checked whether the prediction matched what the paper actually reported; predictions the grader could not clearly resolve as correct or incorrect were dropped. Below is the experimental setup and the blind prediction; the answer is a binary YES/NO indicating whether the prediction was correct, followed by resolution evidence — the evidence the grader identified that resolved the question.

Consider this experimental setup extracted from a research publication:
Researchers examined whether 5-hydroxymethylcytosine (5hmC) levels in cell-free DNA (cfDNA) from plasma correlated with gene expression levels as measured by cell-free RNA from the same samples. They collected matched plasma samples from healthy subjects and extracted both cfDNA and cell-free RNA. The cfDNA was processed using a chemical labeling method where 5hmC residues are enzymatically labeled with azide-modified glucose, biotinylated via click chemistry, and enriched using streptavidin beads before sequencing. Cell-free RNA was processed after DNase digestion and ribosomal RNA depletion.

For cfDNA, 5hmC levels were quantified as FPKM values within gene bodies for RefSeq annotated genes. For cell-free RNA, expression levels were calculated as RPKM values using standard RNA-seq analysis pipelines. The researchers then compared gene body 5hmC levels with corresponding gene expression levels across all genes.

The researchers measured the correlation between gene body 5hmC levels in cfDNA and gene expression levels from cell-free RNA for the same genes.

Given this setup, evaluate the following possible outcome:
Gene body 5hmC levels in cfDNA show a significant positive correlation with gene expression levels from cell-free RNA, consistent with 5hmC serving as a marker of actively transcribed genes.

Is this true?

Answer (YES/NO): YES